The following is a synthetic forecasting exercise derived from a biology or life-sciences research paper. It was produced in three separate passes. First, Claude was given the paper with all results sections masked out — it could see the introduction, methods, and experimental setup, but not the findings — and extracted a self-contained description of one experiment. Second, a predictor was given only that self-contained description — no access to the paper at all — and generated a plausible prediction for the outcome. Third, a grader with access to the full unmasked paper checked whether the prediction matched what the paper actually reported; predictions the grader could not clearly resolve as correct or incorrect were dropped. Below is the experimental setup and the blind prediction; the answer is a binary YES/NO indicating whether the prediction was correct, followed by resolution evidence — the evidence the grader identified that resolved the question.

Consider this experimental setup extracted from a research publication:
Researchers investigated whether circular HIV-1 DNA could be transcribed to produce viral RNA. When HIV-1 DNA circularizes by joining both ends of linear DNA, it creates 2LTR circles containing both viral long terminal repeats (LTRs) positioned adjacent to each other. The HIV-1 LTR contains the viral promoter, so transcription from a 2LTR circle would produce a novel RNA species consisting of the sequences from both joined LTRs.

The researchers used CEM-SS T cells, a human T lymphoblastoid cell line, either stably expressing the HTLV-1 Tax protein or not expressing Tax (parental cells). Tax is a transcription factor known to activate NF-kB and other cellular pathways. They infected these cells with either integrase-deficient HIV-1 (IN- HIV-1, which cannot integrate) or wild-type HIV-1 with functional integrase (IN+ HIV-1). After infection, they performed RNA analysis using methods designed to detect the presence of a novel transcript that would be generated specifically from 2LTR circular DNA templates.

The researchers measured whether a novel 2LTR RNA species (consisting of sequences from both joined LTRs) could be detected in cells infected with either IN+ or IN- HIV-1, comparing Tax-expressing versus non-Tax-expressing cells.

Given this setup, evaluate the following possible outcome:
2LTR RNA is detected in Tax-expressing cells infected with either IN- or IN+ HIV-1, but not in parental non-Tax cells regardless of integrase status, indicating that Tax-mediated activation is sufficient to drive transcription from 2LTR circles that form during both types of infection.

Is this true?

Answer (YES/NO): NO